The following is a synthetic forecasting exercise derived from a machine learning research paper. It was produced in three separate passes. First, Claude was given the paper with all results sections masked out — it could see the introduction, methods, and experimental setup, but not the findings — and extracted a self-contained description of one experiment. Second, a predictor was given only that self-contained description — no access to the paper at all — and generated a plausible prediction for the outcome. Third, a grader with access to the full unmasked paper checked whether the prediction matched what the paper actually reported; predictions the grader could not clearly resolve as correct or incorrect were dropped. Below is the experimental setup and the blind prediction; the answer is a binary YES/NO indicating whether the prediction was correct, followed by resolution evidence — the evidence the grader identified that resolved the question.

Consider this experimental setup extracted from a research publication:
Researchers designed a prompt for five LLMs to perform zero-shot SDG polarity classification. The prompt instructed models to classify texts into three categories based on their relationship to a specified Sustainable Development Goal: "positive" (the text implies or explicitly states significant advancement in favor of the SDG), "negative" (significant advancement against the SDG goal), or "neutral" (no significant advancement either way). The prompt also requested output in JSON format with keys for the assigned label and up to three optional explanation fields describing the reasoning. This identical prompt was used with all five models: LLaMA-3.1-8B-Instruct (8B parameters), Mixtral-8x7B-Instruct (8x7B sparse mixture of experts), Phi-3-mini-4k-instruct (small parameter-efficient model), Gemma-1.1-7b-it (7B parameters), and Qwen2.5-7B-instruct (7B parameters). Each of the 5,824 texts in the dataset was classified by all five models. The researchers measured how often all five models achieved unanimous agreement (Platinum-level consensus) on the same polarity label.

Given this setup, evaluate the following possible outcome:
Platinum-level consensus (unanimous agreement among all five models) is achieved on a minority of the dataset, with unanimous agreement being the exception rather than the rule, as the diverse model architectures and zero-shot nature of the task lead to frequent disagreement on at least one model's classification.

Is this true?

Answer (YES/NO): YES